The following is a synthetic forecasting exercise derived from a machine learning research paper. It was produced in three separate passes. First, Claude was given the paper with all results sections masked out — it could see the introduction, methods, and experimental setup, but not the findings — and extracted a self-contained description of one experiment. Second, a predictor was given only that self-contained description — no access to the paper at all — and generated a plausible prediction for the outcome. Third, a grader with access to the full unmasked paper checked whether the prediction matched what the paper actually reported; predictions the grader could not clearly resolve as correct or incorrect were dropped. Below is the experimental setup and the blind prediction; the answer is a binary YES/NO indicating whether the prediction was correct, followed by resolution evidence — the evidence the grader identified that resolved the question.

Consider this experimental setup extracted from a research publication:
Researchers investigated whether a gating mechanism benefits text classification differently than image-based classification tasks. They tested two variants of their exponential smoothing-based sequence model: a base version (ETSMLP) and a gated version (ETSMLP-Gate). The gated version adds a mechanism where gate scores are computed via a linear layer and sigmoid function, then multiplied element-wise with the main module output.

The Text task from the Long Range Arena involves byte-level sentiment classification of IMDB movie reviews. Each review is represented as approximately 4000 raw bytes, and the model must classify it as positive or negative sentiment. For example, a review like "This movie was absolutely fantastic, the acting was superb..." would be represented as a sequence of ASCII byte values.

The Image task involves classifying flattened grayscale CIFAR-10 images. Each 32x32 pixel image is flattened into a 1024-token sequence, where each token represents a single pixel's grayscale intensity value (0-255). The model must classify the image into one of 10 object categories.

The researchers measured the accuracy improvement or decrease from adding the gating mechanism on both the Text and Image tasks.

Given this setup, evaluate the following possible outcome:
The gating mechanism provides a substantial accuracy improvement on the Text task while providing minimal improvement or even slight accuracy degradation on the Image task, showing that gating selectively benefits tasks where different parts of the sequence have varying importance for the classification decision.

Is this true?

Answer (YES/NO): NO